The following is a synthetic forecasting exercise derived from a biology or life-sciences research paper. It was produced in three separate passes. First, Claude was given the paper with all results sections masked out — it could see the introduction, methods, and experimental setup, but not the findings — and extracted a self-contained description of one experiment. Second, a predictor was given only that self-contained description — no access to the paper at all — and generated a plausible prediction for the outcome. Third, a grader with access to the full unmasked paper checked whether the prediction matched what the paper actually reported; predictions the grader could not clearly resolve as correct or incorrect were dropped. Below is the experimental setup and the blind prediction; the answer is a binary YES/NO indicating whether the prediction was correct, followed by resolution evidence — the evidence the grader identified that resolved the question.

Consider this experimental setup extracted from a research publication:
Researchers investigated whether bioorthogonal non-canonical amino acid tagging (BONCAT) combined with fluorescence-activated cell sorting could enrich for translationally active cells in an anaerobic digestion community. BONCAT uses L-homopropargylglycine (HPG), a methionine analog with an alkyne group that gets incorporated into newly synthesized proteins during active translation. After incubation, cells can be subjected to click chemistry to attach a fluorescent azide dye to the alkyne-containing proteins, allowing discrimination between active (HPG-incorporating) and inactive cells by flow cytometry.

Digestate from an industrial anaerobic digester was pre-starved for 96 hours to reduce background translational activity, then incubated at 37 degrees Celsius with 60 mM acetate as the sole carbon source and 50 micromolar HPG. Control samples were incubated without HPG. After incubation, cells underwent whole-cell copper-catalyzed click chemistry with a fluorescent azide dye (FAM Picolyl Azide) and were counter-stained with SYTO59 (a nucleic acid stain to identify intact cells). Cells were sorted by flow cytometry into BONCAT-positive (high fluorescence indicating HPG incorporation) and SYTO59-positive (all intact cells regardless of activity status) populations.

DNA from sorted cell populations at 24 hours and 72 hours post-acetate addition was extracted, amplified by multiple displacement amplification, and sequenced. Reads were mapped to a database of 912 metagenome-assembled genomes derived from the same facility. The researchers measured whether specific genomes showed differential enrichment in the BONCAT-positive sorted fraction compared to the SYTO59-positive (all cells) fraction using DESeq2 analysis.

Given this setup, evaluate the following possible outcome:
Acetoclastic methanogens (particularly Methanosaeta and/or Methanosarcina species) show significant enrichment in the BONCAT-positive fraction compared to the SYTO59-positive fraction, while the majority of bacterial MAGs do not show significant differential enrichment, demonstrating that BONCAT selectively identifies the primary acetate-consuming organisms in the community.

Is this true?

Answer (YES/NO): NO